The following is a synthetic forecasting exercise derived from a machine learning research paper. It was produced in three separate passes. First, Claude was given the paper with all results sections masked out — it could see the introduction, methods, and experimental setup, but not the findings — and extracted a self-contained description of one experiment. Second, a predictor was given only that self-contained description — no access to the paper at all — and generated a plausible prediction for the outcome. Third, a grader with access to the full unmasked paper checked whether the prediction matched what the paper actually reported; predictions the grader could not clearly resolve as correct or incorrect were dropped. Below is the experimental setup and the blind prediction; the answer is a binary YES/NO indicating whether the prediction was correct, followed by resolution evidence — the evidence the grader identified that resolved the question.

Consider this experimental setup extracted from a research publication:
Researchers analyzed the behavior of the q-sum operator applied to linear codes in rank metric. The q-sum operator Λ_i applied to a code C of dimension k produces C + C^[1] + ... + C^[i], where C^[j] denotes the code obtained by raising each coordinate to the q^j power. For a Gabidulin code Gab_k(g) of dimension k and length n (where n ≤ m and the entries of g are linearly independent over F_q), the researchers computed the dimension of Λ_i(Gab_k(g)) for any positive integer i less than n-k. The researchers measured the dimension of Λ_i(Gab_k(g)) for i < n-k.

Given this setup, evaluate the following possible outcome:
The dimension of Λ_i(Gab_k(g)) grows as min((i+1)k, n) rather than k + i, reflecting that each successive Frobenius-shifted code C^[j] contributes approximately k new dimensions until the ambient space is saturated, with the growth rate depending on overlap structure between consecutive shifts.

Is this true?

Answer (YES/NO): NO